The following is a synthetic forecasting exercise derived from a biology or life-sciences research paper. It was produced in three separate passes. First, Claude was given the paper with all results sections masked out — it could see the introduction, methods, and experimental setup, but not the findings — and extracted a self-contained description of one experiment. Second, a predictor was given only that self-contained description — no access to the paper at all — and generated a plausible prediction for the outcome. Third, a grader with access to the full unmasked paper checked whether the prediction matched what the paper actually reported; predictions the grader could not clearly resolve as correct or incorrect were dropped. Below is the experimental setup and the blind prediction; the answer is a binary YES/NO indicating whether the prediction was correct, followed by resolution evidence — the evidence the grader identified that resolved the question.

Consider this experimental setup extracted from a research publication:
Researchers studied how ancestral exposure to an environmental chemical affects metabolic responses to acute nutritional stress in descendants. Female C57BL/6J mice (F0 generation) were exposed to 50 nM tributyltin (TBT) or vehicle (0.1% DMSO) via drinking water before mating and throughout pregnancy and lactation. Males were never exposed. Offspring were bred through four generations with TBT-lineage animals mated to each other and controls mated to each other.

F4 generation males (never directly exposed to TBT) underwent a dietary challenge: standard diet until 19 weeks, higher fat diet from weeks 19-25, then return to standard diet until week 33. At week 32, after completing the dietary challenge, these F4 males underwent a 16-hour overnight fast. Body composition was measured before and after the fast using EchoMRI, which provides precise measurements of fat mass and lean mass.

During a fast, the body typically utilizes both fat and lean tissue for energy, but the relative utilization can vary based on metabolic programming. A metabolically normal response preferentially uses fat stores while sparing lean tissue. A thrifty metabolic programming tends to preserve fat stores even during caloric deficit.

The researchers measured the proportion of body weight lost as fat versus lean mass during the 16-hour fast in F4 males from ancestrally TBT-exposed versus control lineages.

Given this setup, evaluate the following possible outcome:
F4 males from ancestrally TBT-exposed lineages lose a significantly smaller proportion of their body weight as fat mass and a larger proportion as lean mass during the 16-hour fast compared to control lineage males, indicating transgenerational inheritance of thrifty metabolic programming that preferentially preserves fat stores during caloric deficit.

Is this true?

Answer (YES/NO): NO